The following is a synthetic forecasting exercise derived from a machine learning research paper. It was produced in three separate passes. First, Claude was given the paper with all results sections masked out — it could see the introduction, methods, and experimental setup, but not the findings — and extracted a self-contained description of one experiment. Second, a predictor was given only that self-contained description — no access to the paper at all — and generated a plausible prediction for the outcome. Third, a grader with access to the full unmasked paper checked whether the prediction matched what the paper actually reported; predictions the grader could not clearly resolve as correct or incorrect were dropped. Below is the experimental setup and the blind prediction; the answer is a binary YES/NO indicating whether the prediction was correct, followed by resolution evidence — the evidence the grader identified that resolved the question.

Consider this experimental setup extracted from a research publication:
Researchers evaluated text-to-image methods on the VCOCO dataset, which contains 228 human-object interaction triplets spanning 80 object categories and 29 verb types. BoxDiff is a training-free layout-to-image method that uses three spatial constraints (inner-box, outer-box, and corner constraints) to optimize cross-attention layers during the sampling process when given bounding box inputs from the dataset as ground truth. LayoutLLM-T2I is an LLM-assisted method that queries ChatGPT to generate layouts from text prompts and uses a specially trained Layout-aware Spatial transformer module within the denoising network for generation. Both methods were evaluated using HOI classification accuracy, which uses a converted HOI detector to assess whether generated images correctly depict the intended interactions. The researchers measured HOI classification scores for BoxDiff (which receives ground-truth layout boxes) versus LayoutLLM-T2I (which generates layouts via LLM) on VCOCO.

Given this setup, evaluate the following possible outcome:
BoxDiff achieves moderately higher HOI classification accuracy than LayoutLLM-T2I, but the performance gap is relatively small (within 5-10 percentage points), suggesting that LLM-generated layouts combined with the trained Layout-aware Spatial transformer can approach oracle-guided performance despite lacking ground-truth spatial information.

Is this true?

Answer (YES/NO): NO